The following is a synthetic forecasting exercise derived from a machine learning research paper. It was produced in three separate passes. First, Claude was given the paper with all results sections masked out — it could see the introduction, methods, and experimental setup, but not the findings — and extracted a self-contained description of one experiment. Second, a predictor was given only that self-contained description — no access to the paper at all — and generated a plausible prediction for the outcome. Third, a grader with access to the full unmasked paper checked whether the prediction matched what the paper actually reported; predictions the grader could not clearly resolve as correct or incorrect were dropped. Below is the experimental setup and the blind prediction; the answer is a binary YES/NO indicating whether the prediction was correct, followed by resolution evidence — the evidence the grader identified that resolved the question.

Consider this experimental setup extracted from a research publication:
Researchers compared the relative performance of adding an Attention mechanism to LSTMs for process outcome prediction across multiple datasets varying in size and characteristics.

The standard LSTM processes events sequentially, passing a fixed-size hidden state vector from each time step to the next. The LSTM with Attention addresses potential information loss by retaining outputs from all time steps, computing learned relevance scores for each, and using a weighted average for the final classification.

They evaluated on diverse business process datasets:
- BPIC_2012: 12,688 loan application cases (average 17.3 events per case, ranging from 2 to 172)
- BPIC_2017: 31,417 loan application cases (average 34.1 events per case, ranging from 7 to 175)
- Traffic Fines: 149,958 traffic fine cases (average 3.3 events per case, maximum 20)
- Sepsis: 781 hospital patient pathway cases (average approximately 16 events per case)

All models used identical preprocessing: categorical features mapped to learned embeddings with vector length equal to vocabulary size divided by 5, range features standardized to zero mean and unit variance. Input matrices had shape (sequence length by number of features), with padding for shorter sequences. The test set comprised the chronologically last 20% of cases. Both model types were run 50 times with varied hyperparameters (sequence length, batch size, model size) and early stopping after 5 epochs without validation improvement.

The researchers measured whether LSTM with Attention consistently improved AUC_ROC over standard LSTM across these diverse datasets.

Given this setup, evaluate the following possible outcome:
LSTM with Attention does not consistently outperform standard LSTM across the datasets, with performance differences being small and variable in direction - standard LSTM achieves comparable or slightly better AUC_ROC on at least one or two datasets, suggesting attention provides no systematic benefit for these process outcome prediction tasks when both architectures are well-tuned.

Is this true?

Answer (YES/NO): YES